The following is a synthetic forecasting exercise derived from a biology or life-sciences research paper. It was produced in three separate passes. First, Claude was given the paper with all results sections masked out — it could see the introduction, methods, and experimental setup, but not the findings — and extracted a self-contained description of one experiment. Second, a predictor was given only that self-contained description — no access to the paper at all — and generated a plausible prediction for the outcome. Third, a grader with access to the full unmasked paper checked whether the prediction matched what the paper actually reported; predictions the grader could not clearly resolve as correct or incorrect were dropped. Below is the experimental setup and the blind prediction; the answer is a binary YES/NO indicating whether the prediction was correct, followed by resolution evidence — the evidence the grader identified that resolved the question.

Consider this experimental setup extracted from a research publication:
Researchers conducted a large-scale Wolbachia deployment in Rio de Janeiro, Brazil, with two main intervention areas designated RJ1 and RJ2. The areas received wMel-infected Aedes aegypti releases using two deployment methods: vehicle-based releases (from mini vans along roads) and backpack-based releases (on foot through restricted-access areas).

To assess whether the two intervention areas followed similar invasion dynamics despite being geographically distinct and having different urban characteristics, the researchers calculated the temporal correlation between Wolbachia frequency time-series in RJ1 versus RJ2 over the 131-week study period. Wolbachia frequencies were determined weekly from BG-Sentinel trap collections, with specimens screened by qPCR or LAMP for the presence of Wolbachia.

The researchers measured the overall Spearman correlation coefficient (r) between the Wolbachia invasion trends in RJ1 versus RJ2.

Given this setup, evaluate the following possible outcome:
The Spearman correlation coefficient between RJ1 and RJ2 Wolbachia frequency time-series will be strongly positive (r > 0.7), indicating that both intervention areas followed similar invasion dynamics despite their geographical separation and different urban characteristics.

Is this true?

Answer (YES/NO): NO